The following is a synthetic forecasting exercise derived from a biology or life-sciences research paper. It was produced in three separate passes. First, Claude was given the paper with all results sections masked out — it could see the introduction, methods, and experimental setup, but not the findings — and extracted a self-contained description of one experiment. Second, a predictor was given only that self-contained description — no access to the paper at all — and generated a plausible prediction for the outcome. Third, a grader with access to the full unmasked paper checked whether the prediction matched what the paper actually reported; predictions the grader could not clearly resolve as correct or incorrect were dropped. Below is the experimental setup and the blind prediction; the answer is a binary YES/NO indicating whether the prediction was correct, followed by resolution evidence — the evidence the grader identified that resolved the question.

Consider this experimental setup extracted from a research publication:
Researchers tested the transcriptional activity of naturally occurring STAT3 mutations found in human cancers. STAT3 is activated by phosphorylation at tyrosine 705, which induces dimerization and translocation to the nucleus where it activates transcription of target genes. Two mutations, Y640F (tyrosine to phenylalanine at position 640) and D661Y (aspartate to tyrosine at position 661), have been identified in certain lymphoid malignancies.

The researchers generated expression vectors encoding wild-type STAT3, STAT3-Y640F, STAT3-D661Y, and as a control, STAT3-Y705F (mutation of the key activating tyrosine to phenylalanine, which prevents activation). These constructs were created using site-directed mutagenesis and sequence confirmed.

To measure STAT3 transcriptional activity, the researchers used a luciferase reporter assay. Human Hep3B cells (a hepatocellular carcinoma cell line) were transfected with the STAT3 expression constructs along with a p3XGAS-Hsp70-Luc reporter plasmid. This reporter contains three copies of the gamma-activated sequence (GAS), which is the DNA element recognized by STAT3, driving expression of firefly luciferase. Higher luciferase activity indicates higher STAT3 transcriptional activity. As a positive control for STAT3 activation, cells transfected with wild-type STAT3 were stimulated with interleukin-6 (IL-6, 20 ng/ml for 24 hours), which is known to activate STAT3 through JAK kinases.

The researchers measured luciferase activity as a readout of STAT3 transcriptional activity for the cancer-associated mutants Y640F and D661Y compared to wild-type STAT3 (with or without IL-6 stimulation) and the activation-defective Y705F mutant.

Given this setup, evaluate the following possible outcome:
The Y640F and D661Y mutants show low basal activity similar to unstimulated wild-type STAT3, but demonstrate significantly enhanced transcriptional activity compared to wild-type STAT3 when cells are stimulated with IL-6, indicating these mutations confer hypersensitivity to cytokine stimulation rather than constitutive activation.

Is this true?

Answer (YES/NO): NO